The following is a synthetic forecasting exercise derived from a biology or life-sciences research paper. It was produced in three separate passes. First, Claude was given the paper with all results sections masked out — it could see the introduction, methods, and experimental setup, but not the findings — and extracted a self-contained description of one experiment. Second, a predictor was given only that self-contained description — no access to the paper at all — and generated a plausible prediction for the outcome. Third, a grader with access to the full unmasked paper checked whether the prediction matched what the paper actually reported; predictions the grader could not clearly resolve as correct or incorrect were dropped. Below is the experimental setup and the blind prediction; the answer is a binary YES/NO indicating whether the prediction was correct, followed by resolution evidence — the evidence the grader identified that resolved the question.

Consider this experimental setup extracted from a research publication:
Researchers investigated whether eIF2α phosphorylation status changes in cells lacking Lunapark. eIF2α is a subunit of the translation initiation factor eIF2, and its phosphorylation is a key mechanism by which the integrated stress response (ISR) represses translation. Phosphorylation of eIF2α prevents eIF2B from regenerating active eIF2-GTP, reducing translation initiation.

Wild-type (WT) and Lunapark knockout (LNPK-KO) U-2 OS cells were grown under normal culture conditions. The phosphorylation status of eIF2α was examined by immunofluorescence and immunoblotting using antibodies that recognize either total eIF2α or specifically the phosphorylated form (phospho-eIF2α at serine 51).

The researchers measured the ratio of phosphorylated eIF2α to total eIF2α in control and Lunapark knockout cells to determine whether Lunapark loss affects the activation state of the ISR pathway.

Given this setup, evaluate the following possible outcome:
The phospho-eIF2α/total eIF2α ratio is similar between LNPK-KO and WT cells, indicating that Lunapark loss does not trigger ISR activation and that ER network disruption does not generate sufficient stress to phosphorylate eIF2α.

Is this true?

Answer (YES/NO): NO